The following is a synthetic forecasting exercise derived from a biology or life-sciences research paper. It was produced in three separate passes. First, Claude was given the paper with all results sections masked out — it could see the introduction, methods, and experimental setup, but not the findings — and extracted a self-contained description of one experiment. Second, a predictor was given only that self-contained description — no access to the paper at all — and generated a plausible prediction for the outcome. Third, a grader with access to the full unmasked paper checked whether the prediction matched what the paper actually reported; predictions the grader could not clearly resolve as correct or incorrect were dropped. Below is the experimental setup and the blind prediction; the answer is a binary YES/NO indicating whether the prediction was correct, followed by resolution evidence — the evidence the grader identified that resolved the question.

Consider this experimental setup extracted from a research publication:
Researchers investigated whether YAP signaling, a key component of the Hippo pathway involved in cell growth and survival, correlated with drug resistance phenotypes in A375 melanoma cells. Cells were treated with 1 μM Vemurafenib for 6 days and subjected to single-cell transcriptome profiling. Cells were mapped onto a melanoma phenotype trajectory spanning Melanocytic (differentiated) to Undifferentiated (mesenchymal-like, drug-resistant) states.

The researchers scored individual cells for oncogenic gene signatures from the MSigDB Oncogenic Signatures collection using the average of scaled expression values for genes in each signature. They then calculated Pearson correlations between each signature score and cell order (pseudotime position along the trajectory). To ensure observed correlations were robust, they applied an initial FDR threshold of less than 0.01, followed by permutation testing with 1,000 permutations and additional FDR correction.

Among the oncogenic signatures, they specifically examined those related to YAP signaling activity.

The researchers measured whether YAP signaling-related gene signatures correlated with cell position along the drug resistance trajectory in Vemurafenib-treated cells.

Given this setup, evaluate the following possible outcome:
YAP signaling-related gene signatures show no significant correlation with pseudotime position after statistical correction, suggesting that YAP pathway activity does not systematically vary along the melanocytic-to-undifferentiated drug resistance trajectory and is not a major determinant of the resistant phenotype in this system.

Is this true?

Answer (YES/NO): NO